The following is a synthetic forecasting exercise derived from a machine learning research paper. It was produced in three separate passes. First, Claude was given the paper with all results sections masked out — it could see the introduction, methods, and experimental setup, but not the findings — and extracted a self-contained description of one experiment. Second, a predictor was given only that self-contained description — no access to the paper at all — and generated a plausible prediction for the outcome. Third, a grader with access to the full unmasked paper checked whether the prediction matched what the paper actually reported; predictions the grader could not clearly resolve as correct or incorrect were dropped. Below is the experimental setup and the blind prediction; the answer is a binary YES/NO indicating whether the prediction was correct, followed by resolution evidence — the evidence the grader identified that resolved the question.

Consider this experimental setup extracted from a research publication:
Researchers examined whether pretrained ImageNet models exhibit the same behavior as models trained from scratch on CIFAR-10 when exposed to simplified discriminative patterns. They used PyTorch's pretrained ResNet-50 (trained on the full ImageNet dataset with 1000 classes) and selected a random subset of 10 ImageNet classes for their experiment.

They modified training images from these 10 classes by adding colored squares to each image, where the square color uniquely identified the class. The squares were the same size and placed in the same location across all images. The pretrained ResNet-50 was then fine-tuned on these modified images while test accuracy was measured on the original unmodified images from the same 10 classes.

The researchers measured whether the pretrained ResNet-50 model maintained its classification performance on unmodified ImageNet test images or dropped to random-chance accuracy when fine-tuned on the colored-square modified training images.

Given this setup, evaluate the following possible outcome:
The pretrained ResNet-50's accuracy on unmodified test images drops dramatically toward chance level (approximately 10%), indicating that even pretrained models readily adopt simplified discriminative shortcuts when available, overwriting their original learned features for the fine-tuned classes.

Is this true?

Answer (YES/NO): YES